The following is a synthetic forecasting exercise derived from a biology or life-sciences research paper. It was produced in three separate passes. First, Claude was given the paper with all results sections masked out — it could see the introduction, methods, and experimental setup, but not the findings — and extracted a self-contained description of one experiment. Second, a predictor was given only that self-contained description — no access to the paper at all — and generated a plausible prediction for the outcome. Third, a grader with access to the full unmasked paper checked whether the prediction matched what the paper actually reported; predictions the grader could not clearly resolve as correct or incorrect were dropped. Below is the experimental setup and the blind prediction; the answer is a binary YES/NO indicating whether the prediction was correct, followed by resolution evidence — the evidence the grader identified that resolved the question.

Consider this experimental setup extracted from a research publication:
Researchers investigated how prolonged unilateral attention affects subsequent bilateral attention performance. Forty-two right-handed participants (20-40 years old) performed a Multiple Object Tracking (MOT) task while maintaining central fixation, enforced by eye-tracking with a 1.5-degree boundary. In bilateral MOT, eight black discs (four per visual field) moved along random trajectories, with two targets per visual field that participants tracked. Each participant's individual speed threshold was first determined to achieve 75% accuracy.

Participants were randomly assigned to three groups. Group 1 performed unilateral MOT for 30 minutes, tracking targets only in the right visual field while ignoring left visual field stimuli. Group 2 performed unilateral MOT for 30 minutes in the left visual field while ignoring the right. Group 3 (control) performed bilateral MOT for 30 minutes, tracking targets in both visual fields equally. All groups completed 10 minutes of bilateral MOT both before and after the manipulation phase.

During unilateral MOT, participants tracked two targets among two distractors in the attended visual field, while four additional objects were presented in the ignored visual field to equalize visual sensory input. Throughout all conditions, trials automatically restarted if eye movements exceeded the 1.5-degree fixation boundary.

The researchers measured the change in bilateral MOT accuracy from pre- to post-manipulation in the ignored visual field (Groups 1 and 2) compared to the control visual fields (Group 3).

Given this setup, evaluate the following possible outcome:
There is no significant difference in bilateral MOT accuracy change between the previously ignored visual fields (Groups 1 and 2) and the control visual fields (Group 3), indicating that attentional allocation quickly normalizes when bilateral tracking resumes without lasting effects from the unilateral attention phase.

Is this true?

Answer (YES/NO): NO